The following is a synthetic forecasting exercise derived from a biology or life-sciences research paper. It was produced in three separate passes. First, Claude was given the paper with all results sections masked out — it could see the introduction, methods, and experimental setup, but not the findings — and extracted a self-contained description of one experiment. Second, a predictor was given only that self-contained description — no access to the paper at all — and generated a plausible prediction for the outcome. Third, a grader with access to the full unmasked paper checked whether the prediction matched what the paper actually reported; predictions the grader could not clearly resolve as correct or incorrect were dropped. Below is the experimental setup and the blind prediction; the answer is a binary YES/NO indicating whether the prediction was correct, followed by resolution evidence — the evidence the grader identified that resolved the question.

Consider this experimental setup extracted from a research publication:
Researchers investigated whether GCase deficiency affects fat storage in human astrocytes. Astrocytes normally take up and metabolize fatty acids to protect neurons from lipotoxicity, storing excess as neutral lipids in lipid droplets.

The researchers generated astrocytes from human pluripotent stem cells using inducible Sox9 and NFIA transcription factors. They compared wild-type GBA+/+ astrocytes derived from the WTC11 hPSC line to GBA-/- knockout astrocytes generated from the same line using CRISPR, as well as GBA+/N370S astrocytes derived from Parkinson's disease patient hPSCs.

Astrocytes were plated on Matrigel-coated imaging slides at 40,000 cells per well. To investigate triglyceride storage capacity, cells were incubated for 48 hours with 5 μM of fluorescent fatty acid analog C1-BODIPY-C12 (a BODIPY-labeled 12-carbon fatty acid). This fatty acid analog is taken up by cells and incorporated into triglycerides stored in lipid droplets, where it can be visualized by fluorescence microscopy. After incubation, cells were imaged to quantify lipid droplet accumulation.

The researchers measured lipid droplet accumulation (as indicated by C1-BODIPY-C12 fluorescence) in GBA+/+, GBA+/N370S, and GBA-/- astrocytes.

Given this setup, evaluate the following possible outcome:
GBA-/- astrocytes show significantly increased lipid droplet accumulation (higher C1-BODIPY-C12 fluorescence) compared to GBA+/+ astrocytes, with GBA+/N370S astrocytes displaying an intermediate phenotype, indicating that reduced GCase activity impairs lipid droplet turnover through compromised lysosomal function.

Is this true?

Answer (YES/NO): NO